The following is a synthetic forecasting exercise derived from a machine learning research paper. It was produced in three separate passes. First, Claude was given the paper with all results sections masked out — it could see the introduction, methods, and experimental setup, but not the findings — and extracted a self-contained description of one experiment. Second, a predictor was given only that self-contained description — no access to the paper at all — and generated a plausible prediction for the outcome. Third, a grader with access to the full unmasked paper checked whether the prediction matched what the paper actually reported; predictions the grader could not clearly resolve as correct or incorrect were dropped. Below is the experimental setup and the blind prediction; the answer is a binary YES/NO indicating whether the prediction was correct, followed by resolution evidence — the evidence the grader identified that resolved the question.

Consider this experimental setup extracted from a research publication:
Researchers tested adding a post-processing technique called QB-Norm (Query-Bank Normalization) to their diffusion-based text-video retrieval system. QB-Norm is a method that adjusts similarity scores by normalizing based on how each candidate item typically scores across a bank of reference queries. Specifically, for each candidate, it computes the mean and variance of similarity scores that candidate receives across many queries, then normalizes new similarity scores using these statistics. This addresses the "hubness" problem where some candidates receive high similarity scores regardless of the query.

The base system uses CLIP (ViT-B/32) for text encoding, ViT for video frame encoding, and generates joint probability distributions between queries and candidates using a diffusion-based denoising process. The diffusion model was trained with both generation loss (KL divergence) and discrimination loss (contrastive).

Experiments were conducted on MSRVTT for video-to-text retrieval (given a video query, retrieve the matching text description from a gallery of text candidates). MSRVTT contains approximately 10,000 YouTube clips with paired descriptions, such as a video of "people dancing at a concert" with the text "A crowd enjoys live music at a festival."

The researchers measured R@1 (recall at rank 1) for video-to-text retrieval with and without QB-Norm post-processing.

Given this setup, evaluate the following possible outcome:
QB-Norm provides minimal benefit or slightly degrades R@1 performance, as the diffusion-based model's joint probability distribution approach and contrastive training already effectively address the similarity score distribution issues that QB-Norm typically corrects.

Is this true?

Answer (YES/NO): NO